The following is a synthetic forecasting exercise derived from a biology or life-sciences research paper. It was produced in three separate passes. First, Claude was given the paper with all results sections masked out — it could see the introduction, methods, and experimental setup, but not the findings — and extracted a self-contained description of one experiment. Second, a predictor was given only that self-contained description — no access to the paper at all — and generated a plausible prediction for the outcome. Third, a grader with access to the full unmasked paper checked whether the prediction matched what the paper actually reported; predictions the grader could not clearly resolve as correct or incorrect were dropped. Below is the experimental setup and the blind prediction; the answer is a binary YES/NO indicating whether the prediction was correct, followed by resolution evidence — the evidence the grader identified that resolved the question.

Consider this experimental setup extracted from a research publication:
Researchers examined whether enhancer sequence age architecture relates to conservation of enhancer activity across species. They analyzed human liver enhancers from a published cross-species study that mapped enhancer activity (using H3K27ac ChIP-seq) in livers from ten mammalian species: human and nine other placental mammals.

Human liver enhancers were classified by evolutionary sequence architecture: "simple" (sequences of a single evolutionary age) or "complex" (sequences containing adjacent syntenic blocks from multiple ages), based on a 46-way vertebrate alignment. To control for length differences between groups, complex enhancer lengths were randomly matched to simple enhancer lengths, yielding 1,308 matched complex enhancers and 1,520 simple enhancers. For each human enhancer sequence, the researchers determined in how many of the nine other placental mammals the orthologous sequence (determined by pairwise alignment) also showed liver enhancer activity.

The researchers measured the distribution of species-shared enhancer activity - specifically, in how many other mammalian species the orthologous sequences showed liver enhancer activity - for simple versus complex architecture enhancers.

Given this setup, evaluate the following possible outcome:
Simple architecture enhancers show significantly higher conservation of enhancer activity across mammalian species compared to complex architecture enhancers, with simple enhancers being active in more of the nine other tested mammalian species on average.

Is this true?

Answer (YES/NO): NO